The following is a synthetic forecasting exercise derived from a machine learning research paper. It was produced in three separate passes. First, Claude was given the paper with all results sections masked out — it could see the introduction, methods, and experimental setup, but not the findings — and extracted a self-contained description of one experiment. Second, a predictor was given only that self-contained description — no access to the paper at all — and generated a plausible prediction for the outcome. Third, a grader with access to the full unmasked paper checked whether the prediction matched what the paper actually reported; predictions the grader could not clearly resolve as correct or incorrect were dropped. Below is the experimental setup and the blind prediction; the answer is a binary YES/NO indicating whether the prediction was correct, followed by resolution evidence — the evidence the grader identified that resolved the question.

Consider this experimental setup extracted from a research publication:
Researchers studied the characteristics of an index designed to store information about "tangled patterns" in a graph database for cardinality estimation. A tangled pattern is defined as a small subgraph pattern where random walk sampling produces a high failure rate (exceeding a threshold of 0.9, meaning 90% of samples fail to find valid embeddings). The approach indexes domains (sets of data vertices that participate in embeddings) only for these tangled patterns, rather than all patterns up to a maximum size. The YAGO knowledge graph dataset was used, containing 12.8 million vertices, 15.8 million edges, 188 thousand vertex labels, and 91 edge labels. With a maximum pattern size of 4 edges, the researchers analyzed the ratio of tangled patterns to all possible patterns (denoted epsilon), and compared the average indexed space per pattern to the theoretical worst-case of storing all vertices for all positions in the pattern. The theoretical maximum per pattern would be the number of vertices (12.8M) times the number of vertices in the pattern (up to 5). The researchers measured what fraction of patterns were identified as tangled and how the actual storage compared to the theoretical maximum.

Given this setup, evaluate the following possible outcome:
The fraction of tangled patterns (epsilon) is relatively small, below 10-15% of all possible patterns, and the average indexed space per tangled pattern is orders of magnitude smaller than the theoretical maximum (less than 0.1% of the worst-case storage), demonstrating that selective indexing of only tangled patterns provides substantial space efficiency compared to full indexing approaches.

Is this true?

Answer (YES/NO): YES